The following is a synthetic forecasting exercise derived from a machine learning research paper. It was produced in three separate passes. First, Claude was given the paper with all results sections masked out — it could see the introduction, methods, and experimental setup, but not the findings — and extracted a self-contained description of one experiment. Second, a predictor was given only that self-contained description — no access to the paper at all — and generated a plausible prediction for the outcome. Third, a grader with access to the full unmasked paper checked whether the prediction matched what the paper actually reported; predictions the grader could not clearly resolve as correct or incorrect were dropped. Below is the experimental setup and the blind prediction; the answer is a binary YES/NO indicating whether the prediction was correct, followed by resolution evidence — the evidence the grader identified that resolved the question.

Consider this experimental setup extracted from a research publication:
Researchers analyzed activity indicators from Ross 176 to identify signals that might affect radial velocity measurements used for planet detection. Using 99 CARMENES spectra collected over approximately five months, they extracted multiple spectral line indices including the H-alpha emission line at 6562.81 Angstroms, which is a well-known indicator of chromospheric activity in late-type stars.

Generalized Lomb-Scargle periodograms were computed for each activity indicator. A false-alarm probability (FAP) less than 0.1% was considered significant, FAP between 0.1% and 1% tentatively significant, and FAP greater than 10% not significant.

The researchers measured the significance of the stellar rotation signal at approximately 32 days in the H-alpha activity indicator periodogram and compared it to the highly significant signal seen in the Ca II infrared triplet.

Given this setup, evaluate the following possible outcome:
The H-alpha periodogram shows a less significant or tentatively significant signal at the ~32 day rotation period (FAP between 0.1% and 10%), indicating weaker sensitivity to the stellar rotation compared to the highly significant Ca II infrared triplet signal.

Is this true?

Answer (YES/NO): NO